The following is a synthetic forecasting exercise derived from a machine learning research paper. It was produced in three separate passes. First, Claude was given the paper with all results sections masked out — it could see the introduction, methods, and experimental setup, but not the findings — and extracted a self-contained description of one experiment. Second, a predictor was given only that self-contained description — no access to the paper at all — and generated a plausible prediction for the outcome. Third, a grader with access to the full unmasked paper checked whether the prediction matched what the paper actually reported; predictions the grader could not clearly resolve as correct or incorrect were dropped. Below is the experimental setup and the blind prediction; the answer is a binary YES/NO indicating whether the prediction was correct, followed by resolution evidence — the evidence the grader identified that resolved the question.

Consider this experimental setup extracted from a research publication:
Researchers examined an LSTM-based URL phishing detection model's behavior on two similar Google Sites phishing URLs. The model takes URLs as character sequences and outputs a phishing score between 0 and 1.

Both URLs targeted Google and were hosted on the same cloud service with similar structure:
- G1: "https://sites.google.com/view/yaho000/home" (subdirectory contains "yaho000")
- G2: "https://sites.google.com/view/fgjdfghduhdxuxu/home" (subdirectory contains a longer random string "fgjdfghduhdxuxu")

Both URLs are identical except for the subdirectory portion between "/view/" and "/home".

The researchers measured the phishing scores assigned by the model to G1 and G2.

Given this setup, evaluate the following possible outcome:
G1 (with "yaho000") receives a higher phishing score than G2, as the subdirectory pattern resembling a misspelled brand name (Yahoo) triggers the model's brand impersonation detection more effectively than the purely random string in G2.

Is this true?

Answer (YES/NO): NO